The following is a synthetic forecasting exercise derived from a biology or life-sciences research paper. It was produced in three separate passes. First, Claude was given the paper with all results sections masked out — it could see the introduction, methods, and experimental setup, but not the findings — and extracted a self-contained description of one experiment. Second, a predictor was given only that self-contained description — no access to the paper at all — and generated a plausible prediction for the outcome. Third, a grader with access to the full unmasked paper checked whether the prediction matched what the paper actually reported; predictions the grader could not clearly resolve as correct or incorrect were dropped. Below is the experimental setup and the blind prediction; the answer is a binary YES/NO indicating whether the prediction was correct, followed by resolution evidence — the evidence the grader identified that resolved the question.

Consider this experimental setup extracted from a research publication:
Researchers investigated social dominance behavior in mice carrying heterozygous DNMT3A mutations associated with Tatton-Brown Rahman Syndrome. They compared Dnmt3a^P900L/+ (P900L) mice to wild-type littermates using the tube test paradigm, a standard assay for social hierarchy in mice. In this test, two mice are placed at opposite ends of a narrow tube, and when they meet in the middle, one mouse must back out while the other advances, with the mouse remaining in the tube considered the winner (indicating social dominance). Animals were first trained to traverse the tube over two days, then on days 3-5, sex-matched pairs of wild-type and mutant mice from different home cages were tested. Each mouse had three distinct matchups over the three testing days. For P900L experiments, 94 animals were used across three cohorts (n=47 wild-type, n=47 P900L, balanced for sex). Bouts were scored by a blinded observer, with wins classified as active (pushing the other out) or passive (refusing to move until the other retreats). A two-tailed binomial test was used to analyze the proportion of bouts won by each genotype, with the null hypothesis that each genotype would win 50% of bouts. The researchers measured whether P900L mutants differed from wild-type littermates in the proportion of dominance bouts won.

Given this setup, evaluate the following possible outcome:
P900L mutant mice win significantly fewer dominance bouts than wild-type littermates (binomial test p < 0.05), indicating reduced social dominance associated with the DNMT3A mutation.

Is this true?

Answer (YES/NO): NO